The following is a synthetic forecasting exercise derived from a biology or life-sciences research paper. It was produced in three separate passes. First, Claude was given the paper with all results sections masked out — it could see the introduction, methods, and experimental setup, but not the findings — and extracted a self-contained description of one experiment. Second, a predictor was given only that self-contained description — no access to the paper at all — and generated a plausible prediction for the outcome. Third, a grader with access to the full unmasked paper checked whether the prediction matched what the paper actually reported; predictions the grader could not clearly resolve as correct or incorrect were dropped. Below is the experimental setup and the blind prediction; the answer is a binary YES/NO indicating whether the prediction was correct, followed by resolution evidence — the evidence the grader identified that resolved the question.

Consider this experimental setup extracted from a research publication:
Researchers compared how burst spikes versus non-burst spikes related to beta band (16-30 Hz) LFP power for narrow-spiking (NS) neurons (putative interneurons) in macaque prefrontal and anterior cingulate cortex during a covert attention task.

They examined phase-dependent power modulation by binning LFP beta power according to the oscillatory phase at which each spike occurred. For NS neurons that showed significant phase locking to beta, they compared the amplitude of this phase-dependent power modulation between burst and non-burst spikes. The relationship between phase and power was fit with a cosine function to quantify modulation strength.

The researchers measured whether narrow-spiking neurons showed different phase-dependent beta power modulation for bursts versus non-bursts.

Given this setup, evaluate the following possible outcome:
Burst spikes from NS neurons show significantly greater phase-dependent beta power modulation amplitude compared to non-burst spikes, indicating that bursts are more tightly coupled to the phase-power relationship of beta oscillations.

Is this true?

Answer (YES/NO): YES